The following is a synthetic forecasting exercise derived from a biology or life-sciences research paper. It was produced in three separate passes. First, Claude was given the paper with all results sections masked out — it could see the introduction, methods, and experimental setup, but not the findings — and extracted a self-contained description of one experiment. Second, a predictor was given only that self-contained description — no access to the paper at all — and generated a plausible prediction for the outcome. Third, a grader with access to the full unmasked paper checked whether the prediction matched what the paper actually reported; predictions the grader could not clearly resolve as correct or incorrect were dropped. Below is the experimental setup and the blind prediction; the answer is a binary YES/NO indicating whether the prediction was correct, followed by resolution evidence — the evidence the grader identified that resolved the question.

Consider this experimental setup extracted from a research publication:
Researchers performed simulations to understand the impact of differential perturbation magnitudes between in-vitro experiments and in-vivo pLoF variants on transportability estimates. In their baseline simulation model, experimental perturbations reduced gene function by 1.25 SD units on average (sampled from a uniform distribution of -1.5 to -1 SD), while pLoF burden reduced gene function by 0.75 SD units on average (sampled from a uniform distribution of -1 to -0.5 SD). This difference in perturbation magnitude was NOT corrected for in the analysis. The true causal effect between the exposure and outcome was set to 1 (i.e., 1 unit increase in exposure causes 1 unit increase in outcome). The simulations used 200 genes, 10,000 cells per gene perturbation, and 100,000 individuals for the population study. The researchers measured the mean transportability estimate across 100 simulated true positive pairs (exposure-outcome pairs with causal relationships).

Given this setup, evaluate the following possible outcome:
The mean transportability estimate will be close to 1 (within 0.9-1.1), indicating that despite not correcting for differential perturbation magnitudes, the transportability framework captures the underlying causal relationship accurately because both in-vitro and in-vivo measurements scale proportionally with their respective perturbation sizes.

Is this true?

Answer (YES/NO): NO